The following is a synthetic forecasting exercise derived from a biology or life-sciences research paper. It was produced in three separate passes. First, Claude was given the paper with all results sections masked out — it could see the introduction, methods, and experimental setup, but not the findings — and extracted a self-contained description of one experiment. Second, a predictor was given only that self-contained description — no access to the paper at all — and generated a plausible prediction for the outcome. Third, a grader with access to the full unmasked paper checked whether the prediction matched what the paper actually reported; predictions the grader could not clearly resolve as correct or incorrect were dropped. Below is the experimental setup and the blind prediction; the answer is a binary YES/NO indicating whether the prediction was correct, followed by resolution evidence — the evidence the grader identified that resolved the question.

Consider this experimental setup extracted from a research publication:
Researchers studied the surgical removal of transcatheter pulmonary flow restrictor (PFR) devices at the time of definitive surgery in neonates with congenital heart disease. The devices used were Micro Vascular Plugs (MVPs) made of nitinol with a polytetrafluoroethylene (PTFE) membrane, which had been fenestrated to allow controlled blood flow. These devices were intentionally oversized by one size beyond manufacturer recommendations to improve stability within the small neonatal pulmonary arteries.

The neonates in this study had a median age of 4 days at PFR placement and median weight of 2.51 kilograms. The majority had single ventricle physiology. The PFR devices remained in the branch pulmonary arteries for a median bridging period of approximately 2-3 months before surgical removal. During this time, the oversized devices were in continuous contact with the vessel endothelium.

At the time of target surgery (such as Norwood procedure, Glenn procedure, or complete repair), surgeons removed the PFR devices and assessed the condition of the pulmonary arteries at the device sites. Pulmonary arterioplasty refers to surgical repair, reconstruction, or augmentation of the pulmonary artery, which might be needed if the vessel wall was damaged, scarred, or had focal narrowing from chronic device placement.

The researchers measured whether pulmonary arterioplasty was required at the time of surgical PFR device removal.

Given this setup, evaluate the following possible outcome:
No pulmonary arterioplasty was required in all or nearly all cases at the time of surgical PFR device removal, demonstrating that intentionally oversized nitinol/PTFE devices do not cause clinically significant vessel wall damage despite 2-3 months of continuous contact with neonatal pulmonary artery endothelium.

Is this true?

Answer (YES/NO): YES